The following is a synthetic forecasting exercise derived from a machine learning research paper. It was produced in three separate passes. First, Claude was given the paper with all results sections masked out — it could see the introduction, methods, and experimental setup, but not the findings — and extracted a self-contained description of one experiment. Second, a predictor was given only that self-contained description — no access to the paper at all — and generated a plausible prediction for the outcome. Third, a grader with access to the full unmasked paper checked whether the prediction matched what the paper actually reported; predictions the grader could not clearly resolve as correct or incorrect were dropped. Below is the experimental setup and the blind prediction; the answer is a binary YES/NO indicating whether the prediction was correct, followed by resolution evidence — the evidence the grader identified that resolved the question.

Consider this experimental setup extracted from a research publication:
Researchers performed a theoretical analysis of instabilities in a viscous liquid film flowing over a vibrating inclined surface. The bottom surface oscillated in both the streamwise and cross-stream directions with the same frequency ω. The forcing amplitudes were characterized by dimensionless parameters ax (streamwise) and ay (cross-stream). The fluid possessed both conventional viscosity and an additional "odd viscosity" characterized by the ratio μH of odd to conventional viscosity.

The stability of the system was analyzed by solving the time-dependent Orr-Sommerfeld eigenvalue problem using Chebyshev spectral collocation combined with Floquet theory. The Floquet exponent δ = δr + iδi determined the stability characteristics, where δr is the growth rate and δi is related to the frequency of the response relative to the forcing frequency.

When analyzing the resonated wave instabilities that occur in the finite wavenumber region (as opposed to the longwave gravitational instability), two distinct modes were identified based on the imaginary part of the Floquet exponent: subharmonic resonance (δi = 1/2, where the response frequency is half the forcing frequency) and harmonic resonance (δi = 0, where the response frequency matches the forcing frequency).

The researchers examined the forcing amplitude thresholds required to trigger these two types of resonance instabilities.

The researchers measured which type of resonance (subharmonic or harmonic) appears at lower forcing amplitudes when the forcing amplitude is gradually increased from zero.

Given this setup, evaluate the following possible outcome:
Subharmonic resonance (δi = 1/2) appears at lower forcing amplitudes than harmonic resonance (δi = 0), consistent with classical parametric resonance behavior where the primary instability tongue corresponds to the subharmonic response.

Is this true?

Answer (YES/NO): YES